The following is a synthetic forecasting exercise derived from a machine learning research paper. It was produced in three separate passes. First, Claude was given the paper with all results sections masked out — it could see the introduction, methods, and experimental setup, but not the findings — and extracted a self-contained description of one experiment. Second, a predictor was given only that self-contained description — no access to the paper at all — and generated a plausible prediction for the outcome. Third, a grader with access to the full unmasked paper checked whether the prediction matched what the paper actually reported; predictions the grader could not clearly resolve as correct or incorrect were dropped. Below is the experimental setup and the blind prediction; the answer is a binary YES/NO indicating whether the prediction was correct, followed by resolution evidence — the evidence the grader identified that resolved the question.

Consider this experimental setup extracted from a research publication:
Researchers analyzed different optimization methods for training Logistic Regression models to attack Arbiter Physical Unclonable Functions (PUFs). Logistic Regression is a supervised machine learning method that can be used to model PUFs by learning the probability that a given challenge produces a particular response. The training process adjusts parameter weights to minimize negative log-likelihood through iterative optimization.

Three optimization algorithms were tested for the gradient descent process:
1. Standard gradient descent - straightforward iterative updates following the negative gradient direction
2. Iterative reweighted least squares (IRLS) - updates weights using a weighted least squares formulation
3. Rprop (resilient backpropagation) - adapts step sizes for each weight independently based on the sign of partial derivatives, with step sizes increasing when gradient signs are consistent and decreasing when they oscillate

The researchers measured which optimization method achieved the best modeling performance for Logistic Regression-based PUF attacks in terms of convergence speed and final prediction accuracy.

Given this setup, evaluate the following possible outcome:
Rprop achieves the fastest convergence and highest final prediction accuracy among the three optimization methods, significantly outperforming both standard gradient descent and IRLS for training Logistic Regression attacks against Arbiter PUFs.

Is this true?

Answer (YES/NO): NO